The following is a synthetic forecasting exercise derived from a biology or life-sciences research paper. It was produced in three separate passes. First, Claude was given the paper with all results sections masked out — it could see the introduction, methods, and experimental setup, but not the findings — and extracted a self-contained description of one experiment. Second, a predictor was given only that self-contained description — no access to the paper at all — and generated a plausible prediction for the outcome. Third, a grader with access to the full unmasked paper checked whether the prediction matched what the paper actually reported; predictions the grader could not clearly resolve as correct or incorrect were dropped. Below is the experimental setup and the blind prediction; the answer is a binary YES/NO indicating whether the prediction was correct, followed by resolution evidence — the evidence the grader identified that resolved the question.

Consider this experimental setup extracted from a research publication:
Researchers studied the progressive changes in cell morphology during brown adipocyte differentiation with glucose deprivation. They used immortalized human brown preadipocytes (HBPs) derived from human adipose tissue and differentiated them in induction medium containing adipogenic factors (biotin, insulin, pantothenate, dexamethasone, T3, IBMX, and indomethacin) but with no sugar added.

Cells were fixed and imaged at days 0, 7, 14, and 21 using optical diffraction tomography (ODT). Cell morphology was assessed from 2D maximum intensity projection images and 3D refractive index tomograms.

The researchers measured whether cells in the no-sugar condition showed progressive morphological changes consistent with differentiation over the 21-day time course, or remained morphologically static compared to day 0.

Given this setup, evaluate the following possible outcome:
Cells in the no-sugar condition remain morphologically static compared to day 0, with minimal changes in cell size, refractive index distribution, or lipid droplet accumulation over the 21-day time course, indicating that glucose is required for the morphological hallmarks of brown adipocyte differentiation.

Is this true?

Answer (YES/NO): NO